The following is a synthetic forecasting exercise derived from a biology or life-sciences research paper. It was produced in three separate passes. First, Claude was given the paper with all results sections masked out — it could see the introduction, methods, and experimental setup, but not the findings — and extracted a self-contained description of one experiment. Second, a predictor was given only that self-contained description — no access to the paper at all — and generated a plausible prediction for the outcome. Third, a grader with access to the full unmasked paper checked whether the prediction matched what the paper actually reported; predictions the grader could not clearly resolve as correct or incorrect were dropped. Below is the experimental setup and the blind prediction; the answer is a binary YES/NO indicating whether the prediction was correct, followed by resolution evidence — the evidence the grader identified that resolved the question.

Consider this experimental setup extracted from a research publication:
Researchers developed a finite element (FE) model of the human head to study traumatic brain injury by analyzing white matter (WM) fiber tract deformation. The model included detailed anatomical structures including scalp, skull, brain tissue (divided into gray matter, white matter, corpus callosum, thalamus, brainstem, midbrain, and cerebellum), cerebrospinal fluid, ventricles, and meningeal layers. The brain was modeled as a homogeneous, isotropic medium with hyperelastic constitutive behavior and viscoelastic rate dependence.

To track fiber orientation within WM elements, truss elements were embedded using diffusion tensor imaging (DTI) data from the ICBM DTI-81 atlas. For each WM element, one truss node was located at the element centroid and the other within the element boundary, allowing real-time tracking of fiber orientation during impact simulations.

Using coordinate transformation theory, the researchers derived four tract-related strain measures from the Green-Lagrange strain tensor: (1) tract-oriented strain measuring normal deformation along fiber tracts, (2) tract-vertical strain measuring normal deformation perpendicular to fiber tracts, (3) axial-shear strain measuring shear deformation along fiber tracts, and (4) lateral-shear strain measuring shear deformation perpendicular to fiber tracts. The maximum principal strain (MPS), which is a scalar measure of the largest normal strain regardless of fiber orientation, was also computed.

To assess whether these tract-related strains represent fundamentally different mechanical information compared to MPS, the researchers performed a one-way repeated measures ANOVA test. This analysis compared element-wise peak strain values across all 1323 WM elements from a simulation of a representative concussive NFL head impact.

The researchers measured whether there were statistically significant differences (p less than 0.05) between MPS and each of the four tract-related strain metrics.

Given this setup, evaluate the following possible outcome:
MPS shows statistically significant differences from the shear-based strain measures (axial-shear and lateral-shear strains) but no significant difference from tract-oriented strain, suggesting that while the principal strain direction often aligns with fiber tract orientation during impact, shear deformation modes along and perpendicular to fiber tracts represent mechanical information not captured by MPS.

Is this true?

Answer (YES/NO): NO